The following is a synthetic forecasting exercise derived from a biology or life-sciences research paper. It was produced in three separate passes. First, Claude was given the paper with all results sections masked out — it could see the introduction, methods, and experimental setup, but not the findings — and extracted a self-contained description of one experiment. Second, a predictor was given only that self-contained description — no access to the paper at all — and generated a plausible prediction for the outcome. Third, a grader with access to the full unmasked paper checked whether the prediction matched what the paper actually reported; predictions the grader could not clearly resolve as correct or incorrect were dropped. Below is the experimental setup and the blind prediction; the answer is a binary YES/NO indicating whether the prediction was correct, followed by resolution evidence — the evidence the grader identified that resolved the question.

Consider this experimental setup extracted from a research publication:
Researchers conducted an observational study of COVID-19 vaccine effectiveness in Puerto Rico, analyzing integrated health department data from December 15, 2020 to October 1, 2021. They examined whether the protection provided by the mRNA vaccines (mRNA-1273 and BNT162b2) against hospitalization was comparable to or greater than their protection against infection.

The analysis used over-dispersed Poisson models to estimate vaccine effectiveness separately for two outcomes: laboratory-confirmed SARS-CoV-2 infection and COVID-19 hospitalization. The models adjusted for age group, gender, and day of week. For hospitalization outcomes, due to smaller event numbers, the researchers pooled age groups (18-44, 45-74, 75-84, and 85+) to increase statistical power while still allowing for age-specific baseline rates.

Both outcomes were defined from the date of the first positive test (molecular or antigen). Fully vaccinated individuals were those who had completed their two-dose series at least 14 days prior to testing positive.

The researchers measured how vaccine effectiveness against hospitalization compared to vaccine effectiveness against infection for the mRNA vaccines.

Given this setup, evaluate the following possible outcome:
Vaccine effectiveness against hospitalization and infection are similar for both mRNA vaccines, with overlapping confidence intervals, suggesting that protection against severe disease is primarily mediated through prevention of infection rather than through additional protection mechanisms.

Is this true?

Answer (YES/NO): NO